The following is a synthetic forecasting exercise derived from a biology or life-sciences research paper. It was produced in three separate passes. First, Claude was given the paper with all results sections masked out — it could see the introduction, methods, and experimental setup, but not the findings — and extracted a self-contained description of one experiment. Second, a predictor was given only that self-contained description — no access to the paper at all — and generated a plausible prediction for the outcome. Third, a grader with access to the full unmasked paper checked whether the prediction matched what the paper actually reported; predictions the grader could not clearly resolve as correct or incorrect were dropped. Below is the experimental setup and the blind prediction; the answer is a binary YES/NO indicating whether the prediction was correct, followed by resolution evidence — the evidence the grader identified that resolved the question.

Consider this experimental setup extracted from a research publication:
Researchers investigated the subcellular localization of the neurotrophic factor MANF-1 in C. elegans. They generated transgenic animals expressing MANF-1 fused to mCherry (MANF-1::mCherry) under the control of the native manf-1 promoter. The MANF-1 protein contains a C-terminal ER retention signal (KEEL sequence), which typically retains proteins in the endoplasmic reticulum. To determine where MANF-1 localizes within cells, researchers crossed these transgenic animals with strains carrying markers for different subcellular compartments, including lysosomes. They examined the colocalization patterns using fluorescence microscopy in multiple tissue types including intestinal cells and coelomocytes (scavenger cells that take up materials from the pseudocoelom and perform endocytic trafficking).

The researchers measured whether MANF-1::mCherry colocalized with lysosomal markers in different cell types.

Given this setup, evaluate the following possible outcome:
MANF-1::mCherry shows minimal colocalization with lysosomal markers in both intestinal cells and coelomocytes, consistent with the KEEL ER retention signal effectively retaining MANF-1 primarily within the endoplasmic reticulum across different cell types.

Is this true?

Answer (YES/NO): NO